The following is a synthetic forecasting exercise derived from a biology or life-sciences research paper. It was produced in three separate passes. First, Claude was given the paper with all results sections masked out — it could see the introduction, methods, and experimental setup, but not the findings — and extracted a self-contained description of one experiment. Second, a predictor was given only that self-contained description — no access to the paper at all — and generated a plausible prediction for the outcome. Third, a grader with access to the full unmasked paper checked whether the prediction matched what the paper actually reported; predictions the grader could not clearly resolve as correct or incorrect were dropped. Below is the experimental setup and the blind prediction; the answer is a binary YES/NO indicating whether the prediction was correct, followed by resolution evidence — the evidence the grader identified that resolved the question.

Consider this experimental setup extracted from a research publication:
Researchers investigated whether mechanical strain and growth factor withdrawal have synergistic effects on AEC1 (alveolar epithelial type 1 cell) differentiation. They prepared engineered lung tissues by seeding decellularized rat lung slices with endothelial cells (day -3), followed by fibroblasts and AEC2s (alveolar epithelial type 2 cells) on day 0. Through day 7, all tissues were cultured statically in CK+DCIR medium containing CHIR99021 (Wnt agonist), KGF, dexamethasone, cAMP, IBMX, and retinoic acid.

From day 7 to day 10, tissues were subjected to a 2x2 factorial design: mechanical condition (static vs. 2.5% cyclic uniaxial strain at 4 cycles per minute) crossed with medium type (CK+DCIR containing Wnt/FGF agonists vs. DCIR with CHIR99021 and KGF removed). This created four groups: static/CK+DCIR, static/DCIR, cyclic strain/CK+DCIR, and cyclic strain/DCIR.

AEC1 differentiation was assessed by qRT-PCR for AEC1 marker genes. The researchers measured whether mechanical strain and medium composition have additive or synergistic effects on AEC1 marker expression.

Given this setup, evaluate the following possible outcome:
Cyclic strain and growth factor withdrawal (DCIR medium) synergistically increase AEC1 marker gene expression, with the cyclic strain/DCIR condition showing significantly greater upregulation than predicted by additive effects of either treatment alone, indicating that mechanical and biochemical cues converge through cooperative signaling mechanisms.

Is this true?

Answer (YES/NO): YES